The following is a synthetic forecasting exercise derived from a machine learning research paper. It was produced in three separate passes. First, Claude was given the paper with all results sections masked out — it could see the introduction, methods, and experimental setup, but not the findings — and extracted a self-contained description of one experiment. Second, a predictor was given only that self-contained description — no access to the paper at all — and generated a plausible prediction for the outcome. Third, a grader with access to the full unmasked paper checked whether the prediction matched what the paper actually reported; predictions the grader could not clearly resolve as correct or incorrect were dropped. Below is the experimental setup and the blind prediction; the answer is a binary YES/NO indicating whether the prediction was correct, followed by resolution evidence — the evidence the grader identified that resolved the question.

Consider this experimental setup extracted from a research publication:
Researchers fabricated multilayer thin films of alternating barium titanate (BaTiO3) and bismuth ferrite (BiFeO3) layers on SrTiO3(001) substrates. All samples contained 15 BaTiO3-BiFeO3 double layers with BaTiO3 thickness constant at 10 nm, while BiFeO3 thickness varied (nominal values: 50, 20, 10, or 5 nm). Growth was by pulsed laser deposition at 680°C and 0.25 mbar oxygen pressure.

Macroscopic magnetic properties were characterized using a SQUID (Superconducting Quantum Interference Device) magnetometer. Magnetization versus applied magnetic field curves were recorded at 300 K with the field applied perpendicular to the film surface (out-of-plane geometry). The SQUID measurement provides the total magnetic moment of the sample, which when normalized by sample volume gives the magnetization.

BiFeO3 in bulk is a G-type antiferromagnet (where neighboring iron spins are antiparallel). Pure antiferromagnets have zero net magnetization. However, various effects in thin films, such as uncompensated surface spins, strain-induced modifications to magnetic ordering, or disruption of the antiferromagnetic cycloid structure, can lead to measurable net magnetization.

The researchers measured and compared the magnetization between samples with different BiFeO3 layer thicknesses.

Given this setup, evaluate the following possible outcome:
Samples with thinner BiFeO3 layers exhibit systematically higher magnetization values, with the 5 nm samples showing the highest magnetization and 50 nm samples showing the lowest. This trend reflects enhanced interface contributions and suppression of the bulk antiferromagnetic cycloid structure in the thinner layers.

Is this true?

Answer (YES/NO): YES